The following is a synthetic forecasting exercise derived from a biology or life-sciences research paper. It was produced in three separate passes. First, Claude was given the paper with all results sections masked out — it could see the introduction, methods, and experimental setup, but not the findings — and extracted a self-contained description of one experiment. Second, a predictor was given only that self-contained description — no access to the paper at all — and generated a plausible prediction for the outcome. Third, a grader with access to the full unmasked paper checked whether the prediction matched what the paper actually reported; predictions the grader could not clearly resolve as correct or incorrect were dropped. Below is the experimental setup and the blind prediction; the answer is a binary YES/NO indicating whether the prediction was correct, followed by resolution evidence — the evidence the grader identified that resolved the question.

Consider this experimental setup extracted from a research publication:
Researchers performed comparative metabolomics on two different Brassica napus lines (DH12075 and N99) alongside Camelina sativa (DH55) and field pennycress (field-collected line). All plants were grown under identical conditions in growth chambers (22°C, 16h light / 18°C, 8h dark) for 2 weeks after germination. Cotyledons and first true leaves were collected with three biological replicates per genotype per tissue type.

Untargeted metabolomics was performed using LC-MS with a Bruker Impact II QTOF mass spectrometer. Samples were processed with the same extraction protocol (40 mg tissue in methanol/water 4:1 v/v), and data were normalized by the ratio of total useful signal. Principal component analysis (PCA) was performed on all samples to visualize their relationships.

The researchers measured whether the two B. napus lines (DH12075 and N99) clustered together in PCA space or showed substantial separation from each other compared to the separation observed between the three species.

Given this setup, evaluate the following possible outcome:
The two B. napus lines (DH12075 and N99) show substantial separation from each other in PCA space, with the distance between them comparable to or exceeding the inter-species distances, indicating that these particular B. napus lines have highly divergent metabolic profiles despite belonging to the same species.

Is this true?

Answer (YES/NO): NO